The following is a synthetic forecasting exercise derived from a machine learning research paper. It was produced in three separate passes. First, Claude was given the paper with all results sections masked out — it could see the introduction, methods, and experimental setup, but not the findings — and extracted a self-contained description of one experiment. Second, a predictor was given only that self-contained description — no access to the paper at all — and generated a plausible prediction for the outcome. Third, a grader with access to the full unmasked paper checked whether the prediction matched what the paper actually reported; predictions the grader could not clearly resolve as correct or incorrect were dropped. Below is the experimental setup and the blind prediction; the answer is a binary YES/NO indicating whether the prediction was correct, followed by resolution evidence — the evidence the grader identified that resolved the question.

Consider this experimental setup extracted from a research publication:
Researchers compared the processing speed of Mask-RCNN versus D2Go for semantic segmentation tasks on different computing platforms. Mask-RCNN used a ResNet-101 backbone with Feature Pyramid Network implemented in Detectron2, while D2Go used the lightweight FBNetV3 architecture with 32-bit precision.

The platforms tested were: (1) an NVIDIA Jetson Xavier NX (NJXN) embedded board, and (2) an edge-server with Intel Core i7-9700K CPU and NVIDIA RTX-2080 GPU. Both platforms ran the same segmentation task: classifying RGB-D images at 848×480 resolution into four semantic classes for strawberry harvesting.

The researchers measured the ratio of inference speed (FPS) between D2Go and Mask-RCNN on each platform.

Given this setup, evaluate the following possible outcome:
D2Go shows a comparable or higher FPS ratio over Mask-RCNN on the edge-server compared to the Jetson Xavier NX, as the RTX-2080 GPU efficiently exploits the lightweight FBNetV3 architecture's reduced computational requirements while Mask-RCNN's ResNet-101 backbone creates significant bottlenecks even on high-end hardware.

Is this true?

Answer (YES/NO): NO